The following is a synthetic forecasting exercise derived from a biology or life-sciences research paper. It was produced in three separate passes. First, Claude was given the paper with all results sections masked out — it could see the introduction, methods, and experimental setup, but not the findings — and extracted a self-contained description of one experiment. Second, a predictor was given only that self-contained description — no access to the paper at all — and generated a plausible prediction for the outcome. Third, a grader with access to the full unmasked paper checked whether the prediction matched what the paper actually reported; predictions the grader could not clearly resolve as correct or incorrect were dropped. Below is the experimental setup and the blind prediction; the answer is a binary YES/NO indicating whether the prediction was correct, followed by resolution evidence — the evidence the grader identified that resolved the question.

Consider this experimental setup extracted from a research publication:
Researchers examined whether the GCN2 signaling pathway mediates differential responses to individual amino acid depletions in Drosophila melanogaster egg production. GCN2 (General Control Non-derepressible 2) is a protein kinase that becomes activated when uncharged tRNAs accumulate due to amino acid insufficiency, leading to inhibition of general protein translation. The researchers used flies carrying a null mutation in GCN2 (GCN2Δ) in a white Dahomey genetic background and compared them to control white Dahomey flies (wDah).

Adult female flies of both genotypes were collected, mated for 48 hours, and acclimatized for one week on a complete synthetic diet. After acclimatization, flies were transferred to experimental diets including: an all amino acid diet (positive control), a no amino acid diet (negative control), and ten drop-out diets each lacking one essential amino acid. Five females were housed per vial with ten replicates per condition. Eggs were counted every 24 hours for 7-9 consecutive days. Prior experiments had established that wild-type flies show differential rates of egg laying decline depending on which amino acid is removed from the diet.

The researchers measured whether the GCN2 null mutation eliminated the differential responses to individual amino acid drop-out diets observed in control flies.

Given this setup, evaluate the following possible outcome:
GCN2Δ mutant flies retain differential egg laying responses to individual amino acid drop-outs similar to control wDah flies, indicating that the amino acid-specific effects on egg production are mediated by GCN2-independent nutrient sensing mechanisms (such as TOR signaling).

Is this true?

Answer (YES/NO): YES